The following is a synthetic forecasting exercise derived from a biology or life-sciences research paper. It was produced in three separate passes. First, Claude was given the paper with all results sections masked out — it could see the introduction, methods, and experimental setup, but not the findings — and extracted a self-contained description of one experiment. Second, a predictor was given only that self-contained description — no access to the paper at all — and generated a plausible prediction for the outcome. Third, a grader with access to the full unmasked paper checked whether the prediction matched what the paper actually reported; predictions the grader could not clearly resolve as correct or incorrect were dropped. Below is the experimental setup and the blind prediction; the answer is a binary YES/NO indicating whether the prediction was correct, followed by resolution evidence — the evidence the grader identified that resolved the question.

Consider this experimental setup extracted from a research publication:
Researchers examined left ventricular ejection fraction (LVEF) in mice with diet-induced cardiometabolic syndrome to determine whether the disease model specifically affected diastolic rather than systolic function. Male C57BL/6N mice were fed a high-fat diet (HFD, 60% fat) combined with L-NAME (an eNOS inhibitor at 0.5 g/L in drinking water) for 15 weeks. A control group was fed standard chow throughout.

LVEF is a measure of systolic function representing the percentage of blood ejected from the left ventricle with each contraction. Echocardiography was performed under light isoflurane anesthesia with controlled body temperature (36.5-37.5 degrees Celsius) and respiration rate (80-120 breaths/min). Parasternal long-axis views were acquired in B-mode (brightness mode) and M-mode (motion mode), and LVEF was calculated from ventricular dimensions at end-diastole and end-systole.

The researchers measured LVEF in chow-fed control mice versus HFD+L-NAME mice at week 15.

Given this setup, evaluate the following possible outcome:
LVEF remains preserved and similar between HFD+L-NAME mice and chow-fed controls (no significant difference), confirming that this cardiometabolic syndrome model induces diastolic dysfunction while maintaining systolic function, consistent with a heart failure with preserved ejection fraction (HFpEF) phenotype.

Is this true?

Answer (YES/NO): YES